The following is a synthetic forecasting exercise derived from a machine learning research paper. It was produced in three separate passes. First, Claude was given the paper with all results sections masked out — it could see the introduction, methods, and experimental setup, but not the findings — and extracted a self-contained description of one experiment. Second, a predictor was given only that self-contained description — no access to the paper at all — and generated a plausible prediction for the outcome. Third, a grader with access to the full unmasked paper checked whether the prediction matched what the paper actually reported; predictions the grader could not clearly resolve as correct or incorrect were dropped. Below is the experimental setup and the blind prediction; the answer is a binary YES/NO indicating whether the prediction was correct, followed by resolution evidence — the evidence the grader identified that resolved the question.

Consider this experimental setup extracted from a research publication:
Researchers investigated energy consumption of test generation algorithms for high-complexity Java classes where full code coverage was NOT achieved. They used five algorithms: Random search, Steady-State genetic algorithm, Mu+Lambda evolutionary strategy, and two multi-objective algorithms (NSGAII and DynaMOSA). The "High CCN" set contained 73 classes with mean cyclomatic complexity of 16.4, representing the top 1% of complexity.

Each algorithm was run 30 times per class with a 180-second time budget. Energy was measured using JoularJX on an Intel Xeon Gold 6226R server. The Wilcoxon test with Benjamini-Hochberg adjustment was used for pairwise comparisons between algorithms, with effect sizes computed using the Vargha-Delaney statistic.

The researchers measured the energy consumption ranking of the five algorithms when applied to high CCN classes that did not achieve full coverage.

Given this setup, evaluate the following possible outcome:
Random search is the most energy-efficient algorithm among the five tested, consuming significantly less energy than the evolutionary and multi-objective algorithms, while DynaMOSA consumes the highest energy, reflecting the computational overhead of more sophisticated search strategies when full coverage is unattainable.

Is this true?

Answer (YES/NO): NO